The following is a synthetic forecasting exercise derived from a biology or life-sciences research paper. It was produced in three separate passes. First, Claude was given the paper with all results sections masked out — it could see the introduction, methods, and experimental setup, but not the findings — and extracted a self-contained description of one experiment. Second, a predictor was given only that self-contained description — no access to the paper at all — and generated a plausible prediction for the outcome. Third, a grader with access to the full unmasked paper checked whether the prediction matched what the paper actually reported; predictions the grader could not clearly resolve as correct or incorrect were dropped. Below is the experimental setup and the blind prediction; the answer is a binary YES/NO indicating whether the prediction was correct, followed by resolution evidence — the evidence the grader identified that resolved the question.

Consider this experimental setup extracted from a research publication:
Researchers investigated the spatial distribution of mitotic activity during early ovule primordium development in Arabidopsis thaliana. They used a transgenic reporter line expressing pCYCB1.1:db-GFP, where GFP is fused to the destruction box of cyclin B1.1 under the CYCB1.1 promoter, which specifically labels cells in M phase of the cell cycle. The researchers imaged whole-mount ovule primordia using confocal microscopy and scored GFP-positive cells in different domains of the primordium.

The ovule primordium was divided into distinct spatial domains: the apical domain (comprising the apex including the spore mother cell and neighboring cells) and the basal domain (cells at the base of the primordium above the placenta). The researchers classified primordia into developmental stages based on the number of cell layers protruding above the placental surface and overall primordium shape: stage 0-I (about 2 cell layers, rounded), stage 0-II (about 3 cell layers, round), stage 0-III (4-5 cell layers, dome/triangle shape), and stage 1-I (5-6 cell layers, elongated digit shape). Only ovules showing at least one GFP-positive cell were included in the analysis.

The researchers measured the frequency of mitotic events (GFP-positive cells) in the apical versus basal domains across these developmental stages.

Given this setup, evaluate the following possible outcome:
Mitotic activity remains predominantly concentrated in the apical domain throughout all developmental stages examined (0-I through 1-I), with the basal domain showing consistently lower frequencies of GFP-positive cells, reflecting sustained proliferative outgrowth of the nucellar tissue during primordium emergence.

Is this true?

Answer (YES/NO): NO